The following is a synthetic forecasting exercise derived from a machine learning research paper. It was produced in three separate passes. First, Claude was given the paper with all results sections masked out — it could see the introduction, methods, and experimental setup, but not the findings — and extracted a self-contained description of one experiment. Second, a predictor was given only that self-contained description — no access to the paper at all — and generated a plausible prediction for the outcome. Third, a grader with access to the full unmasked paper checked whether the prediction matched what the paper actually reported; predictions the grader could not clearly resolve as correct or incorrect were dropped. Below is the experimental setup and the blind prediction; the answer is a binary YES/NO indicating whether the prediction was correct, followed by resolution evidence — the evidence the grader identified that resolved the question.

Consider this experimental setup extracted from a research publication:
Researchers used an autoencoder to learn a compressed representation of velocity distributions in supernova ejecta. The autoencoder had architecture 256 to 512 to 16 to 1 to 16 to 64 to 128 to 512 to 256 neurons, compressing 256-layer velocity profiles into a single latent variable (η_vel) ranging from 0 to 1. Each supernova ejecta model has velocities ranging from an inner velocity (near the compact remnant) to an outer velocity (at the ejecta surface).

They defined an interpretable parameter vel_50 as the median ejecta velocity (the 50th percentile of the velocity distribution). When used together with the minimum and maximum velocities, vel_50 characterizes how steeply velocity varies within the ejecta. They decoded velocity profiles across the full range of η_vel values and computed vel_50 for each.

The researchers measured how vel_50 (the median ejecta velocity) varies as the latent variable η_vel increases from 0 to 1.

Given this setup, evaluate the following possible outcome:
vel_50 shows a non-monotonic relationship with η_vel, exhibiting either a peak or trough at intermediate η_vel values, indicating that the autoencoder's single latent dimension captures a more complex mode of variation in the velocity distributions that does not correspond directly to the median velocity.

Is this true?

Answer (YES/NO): NO